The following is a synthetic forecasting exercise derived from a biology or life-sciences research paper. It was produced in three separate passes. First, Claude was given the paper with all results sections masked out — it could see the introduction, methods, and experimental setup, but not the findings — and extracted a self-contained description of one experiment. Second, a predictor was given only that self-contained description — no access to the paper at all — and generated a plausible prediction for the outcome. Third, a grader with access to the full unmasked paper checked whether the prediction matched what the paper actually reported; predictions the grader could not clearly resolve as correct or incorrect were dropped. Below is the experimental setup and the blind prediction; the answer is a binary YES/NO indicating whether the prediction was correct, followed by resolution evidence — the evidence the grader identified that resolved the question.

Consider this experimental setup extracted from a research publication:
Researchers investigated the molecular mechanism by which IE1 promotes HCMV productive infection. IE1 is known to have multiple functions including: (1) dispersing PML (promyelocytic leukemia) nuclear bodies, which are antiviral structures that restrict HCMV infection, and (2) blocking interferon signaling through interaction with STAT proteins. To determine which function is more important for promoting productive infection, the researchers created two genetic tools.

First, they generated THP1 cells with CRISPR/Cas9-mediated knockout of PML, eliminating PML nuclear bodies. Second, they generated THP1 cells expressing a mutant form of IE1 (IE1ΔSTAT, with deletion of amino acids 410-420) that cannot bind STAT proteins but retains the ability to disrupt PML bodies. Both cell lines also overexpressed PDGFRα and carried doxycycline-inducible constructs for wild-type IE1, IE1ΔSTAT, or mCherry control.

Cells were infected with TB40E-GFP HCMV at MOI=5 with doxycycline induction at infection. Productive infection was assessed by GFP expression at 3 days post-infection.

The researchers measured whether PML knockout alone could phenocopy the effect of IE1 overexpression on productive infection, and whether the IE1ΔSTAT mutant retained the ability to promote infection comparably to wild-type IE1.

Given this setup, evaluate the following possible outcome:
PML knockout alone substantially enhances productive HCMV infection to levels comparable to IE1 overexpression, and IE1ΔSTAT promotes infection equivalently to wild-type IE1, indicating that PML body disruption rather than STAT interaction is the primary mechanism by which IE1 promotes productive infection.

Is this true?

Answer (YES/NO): YES